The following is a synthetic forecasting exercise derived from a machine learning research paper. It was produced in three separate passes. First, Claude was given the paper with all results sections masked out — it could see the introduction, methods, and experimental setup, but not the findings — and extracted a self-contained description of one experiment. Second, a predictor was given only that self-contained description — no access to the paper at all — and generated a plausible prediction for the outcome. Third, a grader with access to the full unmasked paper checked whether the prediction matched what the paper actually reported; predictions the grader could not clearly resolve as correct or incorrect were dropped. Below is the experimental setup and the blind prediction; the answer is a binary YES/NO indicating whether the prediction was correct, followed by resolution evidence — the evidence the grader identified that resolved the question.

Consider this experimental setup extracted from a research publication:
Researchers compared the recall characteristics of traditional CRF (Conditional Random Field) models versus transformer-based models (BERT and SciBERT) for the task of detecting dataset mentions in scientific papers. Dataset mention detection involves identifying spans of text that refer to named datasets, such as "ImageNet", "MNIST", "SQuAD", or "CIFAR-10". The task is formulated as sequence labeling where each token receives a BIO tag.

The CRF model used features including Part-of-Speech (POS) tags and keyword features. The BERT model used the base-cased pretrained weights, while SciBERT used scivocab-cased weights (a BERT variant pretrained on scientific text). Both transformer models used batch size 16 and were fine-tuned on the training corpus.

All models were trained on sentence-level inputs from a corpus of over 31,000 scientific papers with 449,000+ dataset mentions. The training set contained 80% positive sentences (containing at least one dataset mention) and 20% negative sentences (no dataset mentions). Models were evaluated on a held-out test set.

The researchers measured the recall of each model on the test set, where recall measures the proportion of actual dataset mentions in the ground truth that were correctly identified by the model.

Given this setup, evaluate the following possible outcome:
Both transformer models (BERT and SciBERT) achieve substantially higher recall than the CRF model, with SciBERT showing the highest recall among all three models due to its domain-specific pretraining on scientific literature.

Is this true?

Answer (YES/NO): NO